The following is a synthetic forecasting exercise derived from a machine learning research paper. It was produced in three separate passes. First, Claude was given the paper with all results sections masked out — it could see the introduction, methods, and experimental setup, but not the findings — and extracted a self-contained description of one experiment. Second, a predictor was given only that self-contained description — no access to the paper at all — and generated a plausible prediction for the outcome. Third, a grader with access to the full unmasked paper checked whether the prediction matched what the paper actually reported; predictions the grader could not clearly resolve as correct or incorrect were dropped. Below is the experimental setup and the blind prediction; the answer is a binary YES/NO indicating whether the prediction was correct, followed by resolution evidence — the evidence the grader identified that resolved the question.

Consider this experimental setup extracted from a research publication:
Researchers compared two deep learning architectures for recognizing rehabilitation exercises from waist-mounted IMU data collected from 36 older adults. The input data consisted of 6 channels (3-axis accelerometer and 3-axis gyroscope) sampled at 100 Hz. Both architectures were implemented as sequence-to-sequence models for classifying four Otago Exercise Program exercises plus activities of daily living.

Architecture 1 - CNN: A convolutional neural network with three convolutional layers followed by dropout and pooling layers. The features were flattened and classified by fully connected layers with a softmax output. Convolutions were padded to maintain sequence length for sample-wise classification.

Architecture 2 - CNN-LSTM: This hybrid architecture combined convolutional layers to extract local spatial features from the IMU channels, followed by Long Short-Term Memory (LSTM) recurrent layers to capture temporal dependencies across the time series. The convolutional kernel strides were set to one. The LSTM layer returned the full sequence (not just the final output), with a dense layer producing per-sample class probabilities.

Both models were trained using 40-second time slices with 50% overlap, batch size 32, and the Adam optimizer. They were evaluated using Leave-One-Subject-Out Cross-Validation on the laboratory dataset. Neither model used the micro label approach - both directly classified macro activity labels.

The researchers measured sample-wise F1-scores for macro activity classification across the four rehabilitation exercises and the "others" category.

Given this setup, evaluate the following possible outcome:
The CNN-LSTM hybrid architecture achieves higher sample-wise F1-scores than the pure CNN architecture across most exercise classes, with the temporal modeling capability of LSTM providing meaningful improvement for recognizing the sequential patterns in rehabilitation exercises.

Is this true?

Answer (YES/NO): YES